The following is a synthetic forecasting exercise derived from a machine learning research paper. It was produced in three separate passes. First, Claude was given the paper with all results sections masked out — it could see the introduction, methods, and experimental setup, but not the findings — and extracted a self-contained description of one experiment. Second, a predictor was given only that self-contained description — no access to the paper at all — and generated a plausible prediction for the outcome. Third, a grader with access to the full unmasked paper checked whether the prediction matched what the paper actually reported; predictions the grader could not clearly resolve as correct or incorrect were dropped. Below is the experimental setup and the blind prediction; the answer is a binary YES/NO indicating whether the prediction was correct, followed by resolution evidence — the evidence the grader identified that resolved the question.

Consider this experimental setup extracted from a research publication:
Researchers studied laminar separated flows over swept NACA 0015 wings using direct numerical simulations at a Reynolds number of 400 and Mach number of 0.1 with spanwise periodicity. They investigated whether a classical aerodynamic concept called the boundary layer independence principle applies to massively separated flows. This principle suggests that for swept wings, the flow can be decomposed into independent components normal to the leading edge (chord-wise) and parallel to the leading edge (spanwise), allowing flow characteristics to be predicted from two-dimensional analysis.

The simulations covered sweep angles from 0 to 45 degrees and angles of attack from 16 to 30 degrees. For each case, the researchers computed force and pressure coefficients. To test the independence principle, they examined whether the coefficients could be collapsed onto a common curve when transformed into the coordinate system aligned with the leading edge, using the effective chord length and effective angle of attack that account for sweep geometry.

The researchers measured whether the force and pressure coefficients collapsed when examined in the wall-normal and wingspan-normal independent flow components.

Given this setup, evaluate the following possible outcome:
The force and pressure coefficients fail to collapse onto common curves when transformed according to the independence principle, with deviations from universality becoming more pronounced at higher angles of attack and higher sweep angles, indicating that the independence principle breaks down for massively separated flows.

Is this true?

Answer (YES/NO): NO